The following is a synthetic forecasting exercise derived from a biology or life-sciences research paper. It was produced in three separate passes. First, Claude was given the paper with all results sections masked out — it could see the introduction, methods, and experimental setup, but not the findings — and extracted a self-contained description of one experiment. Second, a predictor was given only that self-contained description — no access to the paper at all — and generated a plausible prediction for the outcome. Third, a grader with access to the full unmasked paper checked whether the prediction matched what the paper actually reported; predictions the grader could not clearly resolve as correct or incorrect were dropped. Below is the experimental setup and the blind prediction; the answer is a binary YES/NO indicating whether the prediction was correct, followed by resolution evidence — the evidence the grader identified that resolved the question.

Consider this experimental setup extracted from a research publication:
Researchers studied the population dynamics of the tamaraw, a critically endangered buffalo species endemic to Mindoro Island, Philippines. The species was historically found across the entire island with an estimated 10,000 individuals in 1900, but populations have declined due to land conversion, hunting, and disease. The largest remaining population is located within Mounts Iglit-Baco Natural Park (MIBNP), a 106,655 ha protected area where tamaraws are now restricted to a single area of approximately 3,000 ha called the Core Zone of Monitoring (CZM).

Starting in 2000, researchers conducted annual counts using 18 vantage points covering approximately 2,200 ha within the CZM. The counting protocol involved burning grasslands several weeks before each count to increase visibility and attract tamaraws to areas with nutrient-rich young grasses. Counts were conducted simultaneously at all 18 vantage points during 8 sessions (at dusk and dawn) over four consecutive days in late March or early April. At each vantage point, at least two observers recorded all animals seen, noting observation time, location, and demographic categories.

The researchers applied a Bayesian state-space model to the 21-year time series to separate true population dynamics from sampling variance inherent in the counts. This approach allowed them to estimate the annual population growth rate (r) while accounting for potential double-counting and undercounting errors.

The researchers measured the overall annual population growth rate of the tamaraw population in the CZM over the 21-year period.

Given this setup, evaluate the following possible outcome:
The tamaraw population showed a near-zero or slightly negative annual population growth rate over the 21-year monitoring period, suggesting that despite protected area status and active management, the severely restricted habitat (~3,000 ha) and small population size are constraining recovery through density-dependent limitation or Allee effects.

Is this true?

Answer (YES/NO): NO